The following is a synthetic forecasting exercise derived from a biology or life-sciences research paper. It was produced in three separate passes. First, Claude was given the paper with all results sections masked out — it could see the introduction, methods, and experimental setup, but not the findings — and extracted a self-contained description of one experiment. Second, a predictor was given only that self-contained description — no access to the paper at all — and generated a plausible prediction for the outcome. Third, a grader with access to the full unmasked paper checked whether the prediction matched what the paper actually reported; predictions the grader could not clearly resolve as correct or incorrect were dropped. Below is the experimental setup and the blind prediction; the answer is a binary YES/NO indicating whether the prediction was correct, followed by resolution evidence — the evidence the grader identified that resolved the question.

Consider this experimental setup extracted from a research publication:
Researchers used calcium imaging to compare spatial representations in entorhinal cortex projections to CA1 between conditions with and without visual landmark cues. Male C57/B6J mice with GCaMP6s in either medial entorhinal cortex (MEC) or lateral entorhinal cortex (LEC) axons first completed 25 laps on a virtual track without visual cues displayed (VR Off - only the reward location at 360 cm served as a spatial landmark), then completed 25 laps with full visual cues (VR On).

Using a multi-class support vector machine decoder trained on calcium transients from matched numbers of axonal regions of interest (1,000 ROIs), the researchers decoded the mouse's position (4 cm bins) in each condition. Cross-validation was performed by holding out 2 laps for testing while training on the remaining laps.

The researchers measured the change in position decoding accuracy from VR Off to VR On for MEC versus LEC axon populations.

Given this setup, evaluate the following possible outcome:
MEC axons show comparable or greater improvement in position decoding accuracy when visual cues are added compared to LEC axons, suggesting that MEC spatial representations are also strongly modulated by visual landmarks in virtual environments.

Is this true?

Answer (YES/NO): YES